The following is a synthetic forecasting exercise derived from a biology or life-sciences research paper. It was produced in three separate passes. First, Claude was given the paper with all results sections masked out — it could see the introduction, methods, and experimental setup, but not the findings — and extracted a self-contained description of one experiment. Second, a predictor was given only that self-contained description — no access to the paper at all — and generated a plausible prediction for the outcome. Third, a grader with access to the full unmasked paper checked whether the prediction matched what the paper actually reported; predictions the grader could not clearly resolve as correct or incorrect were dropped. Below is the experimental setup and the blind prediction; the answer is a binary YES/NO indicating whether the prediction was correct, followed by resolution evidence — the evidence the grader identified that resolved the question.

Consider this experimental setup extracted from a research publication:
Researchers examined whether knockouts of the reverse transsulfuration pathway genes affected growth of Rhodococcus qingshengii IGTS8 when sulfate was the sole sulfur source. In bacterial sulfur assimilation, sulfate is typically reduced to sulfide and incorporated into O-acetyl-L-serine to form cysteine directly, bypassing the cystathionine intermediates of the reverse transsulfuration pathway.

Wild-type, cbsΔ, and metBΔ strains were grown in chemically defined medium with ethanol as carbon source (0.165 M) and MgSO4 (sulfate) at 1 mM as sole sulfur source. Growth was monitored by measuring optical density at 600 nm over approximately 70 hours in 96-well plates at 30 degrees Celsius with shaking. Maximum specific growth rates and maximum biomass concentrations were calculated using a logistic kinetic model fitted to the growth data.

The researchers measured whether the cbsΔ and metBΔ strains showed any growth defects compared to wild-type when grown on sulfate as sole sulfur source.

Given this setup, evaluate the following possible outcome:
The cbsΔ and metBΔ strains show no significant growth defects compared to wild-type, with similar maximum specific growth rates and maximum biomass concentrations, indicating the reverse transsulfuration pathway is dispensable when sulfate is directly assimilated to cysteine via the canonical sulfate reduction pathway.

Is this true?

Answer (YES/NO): YES